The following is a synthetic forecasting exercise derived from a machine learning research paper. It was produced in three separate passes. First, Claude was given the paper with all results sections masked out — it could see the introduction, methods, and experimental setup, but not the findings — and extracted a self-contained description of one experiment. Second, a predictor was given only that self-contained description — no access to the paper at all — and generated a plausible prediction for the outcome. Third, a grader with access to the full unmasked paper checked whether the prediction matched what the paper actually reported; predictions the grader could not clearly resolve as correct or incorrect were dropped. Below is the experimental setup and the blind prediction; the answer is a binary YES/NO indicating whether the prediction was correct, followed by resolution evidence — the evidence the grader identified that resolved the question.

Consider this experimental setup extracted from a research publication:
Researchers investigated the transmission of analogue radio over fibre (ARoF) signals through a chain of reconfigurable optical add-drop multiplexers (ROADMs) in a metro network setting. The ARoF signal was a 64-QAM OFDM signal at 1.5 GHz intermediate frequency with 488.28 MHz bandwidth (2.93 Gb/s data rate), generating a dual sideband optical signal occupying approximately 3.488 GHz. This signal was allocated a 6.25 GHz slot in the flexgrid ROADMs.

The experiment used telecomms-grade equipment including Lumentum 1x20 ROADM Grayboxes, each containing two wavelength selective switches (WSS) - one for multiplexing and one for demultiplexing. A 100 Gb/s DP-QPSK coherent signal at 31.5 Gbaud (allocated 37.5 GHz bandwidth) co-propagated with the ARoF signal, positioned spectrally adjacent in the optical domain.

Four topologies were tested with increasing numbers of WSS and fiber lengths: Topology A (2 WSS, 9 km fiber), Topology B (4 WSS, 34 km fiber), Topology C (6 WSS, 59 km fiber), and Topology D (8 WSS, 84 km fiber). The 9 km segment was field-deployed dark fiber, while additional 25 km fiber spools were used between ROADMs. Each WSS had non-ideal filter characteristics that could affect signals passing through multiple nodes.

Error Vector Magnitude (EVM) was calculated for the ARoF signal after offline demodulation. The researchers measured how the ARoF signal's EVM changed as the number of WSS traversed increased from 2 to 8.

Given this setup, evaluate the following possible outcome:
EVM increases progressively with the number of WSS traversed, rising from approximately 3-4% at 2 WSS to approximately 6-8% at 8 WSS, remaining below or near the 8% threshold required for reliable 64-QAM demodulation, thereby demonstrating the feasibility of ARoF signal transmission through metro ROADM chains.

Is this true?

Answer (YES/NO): NO